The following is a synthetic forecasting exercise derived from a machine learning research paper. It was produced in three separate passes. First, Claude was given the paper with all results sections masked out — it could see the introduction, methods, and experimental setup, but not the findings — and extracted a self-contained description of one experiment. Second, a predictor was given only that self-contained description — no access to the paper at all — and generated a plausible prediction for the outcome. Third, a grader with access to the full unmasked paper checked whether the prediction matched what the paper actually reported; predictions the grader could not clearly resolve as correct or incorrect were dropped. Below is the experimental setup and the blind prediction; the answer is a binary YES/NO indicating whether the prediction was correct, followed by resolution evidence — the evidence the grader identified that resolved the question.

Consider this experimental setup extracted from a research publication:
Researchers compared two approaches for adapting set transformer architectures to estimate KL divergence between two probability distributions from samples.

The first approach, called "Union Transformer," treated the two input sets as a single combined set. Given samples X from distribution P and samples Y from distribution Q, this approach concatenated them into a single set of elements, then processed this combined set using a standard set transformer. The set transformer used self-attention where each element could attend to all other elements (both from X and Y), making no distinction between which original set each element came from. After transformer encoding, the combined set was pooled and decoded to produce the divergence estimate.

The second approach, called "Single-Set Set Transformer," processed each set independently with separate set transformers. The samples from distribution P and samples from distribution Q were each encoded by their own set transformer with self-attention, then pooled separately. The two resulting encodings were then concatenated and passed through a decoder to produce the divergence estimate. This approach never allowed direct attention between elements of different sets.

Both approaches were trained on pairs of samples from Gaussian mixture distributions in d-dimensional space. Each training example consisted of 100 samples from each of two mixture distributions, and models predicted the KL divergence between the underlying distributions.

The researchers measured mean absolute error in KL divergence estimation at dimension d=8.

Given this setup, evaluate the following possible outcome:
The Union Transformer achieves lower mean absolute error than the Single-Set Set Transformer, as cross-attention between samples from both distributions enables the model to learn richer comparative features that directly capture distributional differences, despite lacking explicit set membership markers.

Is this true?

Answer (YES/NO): NO